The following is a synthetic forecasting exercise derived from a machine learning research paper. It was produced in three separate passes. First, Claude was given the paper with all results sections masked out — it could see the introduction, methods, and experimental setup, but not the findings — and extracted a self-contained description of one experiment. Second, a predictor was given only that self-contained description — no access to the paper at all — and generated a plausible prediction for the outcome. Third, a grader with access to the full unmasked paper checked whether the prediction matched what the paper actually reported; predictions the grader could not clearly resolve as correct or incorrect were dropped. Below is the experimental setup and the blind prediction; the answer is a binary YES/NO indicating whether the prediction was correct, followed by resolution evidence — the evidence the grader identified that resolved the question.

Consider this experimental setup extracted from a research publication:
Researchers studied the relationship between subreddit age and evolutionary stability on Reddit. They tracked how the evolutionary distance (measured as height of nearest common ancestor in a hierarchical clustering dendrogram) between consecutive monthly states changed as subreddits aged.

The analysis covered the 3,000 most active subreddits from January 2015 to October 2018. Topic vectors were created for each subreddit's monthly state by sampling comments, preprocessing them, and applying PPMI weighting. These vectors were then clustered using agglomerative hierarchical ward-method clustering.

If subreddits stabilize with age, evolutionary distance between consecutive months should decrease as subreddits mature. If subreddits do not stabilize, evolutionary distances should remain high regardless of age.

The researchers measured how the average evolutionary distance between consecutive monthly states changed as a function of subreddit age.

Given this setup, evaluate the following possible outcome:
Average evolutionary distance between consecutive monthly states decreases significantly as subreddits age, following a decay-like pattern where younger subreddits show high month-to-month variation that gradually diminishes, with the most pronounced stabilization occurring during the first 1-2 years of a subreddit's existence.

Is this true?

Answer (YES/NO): NO